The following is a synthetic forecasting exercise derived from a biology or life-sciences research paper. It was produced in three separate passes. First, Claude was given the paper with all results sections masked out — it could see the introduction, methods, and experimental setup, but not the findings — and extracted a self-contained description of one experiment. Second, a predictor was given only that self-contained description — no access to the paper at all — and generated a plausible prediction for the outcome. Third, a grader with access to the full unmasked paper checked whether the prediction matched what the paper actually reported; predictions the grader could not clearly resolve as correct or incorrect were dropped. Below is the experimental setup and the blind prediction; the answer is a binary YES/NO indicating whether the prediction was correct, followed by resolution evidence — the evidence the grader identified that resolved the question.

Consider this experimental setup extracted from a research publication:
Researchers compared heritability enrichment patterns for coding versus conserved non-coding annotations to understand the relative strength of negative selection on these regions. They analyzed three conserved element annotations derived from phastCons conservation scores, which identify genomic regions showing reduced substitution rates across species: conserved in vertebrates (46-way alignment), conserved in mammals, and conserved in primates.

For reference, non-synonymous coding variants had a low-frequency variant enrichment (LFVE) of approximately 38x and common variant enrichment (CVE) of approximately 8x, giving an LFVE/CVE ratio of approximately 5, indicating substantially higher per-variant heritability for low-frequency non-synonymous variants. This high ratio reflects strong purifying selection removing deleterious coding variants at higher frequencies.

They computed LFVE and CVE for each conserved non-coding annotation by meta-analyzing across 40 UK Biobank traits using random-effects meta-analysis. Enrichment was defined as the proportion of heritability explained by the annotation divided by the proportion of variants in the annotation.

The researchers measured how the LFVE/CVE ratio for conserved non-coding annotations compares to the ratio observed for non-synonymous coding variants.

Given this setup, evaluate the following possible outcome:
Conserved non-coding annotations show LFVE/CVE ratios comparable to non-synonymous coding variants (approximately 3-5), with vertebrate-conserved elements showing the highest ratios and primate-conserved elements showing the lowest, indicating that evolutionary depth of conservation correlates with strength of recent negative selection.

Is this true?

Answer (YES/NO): NO